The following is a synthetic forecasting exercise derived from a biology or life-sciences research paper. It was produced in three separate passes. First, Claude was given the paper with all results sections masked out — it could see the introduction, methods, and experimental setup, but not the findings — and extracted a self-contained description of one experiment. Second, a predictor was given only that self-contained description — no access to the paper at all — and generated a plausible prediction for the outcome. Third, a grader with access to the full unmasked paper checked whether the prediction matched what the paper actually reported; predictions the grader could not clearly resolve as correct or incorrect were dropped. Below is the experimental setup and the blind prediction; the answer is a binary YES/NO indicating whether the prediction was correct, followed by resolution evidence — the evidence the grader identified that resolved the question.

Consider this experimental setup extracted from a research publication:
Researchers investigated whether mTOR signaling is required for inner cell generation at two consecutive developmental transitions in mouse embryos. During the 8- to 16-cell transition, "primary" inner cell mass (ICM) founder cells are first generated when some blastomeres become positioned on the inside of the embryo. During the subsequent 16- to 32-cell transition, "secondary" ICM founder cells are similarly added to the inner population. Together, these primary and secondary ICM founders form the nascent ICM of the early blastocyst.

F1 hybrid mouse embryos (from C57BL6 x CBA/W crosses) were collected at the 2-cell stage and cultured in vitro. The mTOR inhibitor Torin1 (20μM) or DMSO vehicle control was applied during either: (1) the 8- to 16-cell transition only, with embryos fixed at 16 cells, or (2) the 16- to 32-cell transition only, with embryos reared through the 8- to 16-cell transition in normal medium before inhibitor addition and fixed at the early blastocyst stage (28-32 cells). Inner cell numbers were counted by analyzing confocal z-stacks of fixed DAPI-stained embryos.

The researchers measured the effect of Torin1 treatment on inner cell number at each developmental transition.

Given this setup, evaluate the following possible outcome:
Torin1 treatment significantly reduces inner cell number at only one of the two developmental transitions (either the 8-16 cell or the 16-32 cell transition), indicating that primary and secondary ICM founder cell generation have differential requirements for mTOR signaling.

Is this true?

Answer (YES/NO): YES